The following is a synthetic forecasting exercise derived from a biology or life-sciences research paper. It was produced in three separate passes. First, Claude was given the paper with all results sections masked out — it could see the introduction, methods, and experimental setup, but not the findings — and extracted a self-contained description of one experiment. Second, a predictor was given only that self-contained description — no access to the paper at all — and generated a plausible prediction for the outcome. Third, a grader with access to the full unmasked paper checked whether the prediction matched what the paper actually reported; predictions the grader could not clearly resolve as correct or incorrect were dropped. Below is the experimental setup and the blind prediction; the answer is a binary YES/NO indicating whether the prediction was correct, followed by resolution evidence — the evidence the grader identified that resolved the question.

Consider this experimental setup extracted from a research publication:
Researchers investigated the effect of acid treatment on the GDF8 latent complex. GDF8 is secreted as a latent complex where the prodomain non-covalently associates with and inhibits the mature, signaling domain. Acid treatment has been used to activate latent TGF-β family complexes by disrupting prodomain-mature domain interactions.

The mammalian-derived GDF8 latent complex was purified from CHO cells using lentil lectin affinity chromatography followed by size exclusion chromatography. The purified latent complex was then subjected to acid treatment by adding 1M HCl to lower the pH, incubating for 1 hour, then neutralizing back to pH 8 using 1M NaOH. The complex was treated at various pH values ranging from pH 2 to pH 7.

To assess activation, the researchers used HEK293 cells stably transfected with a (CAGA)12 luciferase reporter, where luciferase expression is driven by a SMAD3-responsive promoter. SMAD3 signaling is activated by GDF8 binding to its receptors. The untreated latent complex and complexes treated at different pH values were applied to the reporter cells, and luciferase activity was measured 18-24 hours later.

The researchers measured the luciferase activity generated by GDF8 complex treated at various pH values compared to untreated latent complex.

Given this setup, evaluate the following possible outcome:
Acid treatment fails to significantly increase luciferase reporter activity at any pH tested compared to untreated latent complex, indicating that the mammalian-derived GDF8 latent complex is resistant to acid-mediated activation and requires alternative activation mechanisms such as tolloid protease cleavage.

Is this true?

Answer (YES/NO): NO